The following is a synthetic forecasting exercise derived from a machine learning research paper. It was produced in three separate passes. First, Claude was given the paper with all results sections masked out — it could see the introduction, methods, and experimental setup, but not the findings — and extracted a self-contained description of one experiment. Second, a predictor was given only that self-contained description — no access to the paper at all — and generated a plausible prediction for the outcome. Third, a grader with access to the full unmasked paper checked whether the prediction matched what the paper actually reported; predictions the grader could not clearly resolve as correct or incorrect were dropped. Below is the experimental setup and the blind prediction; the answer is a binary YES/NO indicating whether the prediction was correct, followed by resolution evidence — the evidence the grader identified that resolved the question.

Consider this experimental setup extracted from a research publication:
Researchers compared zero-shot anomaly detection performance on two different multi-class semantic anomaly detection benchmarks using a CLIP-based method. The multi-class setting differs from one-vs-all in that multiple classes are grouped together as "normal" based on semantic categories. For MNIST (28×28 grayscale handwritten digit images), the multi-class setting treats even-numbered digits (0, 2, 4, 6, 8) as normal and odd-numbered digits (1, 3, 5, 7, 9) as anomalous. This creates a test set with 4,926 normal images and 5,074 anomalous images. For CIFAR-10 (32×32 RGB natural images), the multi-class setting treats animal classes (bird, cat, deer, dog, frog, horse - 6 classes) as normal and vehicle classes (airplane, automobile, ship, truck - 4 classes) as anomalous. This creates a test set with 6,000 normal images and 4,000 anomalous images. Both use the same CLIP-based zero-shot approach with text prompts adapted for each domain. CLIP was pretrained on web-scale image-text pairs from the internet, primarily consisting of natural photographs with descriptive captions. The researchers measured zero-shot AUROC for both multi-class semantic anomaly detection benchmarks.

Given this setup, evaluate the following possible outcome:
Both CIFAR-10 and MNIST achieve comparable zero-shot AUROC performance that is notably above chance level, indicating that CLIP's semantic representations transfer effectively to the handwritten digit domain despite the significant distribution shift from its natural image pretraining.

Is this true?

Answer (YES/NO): NO